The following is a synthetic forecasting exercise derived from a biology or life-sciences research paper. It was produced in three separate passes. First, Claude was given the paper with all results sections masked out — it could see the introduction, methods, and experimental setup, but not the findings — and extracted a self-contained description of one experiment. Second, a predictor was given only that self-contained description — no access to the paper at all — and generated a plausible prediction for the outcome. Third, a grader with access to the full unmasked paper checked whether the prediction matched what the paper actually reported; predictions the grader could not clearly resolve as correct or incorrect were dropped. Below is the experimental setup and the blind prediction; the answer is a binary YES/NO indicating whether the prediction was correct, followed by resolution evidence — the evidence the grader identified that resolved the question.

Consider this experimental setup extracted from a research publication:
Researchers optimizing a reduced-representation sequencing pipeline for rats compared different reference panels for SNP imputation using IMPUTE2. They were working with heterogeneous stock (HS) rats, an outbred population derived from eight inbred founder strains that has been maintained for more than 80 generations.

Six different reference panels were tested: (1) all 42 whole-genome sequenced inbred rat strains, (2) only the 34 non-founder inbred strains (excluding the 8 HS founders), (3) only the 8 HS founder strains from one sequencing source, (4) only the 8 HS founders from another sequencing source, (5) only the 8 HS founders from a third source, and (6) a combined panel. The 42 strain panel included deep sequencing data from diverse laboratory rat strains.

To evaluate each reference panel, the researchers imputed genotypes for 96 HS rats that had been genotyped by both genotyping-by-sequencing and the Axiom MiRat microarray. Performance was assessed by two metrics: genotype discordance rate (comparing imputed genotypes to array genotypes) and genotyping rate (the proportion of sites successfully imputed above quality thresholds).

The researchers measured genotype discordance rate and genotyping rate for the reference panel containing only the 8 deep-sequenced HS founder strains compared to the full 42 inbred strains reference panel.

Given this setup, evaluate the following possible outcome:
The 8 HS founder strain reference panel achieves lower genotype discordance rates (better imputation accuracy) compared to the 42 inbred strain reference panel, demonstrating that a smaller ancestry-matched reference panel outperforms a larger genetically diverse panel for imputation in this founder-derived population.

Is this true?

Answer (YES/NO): NO